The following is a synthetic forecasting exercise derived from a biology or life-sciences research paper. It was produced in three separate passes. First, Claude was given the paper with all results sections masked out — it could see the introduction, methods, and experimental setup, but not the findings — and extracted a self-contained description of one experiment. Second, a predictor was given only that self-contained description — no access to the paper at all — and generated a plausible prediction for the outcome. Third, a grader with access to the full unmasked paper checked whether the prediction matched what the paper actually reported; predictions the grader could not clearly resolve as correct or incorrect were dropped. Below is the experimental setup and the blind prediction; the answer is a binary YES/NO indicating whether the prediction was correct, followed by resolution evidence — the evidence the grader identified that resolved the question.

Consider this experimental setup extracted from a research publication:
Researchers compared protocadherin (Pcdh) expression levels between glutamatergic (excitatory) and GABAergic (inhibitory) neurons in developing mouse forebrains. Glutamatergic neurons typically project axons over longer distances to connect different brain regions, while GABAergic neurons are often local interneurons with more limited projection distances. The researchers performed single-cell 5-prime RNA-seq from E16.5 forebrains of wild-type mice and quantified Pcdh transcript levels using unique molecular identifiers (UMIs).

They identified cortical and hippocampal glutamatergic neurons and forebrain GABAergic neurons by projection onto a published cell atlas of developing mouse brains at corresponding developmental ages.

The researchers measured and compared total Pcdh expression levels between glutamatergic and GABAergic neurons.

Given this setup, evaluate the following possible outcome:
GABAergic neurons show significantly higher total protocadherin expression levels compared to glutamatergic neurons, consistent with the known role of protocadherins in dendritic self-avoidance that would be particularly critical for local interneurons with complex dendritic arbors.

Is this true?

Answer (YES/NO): NO